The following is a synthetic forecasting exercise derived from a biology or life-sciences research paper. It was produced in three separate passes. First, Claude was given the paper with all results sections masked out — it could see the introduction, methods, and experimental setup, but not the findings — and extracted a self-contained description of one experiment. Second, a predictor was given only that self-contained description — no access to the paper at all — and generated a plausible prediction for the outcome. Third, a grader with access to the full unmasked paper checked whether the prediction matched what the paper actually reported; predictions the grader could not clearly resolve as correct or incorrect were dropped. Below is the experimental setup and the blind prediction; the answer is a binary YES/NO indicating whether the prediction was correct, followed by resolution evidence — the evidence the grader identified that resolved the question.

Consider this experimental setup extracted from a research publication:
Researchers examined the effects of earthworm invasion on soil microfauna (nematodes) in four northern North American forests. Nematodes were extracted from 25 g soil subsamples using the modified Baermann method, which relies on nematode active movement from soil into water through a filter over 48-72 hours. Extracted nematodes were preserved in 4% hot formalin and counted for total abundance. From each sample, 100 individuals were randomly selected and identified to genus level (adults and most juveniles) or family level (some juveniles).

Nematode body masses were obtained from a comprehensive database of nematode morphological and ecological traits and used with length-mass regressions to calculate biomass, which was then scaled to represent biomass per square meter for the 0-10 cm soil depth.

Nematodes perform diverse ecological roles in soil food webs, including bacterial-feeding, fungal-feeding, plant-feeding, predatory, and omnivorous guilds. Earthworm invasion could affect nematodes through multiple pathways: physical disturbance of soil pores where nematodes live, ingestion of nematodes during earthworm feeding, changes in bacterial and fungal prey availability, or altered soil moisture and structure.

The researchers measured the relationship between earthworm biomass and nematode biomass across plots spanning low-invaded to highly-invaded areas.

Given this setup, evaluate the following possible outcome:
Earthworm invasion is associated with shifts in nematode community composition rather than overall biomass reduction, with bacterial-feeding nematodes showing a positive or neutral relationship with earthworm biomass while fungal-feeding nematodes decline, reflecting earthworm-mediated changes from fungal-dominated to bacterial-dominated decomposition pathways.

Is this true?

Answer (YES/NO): NO